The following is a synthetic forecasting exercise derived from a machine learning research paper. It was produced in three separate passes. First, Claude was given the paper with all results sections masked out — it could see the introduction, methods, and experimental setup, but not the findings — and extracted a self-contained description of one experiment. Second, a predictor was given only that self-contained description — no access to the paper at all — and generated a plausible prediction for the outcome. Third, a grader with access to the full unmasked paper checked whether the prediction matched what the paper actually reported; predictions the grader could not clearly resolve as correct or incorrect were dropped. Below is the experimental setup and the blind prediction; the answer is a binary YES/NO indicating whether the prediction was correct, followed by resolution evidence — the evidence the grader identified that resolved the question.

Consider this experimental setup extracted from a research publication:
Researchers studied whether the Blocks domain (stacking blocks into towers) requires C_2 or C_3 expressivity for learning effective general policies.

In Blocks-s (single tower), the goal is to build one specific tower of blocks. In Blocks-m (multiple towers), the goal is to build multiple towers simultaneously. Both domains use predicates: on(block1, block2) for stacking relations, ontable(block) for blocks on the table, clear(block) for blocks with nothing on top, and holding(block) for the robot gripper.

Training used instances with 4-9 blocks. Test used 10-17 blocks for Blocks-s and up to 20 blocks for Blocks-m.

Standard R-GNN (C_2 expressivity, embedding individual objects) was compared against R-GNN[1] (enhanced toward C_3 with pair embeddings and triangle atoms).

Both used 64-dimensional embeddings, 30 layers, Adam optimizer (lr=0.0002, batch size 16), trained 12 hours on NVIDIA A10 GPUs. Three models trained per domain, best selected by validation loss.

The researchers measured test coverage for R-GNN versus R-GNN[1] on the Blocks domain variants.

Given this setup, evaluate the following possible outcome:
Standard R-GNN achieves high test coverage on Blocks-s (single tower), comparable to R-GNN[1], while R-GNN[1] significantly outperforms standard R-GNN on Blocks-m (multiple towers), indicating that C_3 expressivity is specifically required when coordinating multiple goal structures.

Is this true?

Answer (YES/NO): NO